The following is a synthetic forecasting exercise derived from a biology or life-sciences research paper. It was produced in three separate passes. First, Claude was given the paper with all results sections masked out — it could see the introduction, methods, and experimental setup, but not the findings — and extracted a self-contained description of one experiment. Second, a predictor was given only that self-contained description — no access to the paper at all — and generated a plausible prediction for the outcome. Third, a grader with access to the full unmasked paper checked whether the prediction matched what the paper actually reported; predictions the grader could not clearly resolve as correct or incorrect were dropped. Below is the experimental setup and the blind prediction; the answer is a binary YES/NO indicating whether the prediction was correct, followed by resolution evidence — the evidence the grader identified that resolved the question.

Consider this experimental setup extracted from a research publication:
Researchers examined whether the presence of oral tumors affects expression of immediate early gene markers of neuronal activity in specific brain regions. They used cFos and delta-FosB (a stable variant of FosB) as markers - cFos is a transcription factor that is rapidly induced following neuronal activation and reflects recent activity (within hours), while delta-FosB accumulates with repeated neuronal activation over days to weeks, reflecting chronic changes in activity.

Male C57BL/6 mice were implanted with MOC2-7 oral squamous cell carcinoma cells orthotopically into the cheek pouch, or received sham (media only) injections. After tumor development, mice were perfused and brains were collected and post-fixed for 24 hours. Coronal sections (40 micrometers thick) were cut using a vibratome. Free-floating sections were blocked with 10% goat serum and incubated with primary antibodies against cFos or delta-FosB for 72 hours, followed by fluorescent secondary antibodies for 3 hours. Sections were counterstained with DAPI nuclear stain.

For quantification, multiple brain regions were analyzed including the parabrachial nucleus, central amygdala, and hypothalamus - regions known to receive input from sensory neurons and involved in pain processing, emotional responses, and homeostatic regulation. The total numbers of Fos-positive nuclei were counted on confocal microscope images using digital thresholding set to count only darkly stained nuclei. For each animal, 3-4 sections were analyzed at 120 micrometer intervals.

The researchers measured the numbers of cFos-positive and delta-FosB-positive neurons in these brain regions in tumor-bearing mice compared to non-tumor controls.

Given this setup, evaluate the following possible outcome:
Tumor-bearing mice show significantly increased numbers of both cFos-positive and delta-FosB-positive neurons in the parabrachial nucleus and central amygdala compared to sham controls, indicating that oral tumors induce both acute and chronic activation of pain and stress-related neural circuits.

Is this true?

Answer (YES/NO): NO